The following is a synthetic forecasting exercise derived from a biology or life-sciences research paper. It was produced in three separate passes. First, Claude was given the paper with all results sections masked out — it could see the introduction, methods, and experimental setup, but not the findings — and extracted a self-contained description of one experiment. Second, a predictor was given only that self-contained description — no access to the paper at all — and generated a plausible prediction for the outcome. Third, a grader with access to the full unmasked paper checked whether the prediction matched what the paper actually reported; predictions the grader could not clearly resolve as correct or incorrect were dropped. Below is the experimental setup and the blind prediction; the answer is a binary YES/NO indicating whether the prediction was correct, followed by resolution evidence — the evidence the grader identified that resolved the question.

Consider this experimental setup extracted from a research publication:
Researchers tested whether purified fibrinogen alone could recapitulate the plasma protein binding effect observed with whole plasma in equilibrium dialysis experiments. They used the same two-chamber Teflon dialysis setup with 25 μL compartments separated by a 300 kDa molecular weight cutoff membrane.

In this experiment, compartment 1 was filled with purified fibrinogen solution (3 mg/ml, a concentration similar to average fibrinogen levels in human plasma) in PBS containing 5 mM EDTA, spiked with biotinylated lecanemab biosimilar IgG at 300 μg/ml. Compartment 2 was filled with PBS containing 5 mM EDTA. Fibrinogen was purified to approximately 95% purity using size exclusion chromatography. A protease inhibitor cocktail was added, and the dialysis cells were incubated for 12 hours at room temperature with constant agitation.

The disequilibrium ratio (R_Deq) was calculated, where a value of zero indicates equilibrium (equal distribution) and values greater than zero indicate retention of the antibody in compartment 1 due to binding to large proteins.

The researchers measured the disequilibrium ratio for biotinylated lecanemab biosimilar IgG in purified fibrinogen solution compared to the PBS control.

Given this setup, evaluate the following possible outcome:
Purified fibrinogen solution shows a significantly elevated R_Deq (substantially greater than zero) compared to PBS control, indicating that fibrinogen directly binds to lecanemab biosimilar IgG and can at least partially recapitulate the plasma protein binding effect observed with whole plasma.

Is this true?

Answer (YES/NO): YES